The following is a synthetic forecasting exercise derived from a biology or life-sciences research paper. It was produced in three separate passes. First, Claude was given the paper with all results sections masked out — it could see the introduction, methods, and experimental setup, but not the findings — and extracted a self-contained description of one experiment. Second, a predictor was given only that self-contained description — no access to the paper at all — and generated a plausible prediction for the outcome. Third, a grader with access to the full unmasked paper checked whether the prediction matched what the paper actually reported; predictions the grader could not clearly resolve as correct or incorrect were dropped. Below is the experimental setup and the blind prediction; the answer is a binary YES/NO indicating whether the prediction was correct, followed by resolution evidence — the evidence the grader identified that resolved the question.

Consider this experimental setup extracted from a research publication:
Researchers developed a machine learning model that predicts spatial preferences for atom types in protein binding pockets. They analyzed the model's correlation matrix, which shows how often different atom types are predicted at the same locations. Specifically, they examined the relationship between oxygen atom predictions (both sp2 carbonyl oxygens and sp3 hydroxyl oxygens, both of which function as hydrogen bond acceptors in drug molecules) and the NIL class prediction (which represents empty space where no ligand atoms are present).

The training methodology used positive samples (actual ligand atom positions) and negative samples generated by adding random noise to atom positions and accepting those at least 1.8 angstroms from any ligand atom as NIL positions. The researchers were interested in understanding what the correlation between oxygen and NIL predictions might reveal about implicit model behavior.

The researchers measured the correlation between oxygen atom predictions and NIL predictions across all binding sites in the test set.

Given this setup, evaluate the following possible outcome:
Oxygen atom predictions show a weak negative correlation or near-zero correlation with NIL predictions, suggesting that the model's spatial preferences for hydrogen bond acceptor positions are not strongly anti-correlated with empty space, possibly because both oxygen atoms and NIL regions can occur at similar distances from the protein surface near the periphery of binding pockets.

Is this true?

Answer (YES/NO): NO